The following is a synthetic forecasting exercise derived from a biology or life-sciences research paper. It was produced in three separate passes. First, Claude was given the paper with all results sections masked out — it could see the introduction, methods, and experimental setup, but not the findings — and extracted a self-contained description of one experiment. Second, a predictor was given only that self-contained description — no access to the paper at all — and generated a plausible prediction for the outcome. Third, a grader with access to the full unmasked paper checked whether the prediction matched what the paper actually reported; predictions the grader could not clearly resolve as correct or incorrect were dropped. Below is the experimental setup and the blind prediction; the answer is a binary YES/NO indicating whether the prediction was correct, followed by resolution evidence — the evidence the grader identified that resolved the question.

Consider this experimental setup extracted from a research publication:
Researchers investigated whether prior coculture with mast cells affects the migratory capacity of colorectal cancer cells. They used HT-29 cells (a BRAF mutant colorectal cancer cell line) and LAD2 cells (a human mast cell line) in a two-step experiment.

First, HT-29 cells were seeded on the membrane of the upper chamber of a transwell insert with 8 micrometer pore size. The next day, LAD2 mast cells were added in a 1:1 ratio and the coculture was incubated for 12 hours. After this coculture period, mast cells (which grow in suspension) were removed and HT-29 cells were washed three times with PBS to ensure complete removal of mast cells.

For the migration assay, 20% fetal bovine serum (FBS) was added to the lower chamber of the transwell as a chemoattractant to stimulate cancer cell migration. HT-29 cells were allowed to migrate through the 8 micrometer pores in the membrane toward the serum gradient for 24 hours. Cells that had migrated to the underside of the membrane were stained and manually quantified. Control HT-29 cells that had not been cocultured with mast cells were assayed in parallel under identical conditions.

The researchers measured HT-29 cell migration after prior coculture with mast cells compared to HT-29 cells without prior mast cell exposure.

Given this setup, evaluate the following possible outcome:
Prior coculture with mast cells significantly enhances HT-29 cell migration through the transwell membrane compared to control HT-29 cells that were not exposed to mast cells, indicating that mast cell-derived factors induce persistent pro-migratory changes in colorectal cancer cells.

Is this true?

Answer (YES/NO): YES